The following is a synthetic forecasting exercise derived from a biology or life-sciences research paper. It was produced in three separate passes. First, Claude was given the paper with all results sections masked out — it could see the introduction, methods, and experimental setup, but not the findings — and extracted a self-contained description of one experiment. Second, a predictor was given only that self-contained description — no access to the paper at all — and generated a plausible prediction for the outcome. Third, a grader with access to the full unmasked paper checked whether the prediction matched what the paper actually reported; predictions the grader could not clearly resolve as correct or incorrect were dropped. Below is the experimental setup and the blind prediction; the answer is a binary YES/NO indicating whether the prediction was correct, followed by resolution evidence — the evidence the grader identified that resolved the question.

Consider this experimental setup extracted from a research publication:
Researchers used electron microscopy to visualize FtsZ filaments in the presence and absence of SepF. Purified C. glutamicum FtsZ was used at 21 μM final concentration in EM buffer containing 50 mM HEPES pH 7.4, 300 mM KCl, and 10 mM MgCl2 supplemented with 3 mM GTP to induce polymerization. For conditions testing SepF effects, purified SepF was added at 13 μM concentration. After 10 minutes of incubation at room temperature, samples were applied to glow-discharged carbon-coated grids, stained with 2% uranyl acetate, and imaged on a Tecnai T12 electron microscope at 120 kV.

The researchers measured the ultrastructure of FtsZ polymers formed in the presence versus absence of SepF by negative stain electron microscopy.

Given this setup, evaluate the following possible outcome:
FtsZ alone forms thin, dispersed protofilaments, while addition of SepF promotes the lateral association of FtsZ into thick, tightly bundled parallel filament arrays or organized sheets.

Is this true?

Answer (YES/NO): NO